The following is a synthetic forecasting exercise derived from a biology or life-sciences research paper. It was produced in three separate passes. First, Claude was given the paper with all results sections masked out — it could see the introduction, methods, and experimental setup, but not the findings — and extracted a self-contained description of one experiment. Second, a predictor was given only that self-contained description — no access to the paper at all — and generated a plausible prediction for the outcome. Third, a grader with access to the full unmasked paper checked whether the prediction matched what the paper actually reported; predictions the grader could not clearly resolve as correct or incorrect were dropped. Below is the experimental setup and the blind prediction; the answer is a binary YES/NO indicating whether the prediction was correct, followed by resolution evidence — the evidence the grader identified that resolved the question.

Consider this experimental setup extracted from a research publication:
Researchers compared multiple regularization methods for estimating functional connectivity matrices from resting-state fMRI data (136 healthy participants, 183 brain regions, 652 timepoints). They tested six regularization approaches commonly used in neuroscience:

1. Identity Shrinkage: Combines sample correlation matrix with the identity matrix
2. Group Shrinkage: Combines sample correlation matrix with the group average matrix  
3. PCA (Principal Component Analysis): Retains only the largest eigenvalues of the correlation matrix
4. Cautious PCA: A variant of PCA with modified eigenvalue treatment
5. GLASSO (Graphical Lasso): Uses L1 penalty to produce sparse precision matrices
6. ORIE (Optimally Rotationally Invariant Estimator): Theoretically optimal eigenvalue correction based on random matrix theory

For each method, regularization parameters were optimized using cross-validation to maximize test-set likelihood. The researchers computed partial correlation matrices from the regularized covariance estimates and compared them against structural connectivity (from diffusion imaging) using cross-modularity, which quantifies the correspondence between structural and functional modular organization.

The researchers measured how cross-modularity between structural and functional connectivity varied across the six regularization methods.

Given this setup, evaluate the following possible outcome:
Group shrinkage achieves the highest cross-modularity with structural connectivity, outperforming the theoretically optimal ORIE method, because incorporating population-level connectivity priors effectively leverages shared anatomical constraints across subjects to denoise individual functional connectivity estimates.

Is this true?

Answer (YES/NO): YES